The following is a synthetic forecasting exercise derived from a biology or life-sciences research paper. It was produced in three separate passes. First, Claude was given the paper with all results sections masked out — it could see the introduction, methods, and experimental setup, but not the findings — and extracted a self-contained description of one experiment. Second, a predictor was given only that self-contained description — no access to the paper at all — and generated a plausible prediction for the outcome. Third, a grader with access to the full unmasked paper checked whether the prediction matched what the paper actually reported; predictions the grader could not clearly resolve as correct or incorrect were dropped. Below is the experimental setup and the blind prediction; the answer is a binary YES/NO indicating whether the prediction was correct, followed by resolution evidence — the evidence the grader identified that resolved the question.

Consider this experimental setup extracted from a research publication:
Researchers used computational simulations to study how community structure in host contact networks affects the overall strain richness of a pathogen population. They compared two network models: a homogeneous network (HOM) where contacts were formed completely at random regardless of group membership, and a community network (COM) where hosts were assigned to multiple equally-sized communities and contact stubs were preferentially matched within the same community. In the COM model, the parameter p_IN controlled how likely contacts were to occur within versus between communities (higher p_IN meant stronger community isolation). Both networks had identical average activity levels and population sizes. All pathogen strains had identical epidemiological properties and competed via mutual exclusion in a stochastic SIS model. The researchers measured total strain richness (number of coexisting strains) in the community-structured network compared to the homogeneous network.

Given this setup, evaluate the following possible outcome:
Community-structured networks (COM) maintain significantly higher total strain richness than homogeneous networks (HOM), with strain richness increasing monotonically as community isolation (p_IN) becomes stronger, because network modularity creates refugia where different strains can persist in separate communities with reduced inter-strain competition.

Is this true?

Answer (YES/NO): NO